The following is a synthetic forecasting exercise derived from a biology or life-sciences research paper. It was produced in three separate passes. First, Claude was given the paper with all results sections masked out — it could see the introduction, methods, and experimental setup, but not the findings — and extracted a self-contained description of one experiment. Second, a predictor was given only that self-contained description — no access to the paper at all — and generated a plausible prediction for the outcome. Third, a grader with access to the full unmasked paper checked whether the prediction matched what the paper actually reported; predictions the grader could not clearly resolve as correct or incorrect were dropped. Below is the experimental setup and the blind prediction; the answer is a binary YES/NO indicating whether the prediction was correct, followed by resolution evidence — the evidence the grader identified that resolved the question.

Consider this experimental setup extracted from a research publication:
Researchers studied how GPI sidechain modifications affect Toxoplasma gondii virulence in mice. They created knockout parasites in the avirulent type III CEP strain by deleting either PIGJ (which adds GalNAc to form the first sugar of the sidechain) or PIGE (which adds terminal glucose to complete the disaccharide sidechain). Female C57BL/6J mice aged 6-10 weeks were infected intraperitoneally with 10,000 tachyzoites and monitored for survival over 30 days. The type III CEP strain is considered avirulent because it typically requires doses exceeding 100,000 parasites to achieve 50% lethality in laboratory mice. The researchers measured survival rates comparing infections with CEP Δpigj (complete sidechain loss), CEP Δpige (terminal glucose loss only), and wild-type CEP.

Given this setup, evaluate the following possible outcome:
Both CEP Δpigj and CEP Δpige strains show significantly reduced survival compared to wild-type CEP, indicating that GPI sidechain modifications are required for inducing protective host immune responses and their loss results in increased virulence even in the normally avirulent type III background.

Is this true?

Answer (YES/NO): NO